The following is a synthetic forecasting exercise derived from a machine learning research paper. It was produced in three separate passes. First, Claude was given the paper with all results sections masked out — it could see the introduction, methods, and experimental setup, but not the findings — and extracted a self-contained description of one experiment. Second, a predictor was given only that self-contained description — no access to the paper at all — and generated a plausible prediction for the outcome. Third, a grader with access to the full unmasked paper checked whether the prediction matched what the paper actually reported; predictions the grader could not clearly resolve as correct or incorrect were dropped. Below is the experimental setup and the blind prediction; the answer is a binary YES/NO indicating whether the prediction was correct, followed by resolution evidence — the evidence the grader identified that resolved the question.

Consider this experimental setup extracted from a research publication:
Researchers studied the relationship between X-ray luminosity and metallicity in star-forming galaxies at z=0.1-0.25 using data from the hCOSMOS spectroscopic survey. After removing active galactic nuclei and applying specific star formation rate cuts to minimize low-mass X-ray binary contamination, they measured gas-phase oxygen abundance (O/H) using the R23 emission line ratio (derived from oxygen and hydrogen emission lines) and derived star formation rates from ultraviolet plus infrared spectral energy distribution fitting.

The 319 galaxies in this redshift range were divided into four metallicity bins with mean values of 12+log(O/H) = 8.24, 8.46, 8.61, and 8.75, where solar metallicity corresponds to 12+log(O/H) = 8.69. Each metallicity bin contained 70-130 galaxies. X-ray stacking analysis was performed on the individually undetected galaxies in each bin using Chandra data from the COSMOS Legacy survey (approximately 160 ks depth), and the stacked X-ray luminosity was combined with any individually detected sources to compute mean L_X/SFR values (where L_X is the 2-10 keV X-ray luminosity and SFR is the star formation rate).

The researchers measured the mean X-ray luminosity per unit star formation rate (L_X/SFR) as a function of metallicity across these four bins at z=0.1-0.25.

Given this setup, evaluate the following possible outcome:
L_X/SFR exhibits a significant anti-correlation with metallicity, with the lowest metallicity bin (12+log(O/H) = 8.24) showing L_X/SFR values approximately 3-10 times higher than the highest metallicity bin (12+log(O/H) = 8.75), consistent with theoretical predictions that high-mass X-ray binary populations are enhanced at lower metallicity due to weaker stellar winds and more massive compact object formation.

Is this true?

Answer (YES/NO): YES